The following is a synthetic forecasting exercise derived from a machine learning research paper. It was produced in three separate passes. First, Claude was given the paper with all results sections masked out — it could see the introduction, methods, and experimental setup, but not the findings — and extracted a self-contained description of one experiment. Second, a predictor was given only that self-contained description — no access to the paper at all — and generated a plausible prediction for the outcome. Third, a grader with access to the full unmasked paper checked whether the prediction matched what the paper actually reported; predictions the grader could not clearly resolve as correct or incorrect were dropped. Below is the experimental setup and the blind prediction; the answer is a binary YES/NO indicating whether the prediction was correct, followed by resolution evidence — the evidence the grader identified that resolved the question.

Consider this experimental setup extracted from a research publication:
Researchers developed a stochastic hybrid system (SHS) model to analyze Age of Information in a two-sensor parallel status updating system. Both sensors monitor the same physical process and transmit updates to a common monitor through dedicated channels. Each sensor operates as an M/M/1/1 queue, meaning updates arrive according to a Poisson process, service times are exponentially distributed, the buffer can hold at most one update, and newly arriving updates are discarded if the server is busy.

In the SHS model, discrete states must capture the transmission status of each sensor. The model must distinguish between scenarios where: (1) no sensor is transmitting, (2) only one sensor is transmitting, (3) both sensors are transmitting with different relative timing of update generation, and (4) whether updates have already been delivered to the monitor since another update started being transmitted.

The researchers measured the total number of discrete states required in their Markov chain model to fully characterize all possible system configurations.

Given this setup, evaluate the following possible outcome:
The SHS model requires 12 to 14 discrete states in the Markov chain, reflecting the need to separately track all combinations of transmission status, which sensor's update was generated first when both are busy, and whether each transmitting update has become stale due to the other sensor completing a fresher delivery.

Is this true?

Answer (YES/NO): NO